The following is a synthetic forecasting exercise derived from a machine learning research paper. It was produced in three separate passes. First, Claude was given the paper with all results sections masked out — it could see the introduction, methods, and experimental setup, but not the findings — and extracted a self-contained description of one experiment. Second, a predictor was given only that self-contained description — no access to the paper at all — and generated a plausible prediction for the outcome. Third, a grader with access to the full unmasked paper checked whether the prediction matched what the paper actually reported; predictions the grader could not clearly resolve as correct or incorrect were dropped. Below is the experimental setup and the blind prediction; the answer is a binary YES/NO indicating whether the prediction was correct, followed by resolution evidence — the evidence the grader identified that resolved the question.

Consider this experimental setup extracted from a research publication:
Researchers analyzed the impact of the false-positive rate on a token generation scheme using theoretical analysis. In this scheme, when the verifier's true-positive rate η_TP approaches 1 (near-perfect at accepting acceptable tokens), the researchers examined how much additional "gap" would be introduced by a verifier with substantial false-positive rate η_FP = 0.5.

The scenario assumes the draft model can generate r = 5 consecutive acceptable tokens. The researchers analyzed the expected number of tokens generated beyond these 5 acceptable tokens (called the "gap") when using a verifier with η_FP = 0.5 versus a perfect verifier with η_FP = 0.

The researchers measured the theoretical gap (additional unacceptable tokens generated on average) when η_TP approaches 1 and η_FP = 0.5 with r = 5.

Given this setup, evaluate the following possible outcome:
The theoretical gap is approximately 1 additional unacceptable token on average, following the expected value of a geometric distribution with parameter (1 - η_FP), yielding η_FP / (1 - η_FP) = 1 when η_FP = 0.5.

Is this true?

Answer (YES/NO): YES